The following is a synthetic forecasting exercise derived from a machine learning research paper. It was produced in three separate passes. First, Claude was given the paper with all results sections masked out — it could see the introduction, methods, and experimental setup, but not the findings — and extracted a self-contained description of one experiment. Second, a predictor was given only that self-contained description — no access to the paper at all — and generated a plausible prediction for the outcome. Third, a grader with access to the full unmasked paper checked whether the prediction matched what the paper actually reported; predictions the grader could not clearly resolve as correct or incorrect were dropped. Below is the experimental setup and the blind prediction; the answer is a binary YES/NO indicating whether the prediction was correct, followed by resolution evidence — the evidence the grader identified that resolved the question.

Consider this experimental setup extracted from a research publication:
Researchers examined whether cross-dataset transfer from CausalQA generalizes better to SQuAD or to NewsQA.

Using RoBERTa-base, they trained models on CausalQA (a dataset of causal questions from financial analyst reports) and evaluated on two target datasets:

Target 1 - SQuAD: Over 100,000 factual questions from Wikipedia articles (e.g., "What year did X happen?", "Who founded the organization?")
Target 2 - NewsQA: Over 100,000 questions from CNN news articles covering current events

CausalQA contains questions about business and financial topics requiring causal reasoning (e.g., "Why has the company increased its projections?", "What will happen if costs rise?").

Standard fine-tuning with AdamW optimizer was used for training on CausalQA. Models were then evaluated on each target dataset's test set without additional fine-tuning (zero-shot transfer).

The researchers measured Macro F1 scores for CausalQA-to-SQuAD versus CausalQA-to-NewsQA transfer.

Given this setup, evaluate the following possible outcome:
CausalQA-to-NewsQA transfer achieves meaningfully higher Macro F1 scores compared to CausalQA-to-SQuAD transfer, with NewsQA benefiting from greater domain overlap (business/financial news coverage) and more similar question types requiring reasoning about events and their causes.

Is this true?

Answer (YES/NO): NO